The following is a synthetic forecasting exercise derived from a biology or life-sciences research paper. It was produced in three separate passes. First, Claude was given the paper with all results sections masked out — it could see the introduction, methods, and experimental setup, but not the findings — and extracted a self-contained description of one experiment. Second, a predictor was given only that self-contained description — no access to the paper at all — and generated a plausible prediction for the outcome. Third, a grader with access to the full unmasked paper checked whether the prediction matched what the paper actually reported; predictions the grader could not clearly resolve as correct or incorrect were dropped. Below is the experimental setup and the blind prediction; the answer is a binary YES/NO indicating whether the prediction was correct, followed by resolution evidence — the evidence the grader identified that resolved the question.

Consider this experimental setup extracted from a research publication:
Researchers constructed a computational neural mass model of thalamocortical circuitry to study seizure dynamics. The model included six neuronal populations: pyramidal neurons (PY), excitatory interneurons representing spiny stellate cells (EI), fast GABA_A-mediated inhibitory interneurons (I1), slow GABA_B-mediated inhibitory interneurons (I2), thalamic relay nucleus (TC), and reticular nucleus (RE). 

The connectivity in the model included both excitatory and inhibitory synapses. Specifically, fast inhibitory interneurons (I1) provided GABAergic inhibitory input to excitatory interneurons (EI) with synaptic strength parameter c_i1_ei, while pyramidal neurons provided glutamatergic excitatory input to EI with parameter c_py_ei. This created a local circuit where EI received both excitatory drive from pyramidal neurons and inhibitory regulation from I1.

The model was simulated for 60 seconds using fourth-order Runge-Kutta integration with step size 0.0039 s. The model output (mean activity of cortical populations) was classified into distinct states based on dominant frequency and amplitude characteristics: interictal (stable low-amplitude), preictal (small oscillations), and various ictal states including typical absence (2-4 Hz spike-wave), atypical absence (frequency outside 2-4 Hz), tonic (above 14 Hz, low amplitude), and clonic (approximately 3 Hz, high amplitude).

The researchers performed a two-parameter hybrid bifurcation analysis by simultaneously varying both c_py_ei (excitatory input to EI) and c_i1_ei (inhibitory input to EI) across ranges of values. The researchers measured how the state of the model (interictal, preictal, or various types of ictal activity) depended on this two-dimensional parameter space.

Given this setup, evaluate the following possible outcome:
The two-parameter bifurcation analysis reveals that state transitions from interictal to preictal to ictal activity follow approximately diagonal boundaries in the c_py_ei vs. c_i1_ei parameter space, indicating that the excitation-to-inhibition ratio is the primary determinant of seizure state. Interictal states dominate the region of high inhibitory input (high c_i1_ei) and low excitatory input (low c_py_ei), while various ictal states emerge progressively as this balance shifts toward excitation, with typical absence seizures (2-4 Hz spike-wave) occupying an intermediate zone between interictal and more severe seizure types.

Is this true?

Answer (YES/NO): NO